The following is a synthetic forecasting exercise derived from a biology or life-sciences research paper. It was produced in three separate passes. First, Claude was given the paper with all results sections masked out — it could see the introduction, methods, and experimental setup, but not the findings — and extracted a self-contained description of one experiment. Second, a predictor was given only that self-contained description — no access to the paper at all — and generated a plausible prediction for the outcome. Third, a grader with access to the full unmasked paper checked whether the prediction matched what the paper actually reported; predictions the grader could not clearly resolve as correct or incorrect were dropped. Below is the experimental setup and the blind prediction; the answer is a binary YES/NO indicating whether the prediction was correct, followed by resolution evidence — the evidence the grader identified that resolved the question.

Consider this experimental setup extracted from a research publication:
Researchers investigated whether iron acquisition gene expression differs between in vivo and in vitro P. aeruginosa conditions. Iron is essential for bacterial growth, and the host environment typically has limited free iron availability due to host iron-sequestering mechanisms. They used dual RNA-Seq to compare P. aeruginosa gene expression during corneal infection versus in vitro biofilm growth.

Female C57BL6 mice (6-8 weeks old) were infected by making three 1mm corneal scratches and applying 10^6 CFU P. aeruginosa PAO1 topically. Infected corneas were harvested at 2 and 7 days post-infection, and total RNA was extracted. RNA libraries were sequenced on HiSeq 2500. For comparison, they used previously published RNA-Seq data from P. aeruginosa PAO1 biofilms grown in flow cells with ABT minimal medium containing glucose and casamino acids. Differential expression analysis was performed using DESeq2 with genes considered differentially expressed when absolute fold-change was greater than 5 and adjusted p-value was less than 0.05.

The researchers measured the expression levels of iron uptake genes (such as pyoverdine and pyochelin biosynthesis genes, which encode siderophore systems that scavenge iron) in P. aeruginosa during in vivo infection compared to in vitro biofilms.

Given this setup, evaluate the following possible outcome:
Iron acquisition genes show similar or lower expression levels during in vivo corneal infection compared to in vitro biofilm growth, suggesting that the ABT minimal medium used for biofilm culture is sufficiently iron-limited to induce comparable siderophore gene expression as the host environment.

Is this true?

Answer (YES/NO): NO